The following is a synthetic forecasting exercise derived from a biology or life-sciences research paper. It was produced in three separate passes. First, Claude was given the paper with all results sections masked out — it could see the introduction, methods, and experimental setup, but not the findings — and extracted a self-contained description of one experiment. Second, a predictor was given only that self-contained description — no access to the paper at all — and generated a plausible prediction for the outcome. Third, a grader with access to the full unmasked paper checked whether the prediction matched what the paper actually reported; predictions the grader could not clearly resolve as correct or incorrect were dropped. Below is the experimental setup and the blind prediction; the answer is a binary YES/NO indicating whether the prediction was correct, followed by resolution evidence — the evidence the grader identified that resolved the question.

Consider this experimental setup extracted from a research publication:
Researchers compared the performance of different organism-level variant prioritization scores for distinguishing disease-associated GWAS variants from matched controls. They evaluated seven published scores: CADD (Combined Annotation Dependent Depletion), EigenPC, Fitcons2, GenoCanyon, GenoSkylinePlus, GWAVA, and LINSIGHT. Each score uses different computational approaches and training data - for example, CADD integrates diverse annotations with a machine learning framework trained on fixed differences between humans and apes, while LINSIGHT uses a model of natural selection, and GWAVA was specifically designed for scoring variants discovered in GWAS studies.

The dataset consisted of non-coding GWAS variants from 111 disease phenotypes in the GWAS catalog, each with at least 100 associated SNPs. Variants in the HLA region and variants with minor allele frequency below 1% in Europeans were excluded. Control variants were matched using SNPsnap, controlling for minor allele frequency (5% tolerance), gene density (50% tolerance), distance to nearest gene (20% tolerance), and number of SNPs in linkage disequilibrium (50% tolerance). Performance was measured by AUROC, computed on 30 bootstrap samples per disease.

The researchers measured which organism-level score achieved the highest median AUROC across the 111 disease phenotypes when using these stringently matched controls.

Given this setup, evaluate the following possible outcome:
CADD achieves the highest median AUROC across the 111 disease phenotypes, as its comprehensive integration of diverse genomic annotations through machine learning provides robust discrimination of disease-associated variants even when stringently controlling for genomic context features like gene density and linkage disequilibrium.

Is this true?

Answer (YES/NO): NO